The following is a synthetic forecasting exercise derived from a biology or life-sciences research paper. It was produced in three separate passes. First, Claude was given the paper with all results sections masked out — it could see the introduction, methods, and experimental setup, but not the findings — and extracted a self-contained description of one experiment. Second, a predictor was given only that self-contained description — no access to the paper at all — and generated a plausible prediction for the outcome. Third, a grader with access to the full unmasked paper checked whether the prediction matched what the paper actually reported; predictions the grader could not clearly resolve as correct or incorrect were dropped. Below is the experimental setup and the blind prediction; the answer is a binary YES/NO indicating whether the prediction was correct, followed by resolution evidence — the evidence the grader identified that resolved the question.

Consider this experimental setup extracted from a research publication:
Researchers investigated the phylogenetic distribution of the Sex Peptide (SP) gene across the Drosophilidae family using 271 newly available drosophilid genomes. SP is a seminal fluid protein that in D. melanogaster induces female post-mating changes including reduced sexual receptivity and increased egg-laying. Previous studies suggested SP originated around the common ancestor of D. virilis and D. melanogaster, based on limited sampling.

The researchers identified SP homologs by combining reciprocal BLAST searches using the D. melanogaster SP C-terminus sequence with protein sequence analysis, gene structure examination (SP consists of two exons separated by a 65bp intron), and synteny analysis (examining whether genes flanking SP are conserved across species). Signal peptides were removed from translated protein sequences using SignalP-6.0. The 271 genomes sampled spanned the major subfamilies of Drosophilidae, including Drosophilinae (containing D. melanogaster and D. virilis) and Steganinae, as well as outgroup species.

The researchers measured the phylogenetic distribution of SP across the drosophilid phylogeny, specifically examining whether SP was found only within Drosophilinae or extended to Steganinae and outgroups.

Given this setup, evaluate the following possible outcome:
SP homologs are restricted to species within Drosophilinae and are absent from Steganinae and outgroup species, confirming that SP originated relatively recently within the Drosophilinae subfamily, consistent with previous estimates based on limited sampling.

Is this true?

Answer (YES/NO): NO